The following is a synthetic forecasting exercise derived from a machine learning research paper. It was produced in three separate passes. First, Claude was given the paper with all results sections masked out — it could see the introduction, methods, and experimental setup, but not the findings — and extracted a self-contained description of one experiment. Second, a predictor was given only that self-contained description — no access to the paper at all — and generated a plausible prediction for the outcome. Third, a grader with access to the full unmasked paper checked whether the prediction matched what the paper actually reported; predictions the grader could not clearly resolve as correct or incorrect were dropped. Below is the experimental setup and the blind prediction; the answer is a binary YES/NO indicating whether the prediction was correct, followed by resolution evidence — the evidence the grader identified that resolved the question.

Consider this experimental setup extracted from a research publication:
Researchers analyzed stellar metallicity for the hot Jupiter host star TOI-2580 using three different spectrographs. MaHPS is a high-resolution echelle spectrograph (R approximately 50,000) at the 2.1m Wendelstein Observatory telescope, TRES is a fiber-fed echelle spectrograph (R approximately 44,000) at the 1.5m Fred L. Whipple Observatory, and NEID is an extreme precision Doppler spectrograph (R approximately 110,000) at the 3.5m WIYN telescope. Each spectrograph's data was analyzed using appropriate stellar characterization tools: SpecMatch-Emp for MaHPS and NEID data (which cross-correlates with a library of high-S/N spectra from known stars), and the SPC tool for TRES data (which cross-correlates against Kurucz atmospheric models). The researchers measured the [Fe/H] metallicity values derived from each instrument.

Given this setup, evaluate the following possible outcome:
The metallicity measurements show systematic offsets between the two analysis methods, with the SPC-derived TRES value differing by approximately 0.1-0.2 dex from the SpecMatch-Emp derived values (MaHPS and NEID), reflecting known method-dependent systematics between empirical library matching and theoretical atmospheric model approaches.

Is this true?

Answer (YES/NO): NO